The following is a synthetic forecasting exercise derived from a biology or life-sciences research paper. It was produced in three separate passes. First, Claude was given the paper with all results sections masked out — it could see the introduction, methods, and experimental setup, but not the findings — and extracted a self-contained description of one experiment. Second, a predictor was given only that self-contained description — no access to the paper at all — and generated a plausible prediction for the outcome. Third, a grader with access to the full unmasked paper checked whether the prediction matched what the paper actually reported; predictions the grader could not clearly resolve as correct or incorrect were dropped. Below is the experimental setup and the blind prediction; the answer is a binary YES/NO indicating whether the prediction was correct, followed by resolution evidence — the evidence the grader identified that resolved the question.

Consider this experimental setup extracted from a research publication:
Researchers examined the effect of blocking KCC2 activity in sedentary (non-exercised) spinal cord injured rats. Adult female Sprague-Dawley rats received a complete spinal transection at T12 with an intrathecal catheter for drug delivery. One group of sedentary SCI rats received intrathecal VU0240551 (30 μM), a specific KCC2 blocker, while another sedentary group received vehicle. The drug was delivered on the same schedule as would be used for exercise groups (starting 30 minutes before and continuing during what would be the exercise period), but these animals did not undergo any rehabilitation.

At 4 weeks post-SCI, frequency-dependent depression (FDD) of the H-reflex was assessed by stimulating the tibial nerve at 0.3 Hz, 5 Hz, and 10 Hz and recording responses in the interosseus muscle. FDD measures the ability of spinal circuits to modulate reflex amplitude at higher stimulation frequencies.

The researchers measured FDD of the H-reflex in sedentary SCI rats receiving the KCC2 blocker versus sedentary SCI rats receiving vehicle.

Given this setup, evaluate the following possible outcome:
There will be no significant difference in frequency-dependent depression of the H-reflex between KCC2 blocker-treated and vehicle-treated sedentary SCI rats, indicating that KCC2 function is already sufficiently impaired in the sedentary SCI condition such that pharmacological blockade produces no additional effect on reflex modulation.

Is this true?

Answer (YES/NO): YES